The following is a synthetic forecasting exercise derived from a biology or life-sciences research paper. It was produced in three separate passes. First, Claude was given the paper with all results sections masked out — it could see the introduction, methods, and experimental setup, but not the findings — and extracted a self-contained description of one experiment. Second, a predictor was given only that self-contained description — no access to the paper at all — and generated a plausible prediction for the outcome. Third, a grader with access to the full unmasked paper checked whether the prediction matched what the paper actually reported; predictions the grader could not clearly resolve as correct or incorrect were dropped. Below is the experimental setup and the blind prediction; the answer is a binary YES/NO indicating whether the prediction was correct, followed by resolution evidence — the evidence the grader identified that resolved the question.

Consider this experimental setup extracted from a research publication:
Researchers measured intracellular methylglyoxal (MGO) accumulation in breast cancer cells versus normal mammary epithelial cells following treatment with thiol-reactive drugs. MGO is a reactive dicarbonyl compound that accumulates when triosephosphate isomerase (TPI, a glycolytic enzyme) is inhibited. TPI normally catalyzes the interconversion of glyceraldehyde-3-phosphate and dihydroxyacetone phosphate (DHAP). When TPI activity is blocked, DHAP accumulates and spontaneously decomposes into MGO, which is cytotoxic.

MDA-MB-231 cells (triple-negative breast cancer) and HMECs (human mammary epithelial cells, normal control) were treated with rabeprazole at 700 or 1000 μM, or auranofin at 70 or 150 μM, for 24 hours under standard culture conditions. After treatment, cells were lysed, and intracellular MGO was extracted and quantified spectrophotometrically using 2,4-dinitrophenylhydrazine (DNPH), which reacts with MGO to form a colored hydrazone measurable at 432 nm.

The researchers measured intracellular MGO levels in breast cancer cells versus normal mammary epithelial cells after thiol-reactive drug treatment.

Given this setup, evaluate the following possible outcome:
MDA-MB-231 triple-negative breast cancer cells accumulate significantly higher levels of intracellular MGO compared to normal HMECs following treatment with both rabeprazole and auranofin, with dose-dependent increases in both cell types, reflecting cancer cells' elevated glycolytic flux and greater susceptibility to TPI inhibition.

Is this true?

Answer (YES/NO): NO